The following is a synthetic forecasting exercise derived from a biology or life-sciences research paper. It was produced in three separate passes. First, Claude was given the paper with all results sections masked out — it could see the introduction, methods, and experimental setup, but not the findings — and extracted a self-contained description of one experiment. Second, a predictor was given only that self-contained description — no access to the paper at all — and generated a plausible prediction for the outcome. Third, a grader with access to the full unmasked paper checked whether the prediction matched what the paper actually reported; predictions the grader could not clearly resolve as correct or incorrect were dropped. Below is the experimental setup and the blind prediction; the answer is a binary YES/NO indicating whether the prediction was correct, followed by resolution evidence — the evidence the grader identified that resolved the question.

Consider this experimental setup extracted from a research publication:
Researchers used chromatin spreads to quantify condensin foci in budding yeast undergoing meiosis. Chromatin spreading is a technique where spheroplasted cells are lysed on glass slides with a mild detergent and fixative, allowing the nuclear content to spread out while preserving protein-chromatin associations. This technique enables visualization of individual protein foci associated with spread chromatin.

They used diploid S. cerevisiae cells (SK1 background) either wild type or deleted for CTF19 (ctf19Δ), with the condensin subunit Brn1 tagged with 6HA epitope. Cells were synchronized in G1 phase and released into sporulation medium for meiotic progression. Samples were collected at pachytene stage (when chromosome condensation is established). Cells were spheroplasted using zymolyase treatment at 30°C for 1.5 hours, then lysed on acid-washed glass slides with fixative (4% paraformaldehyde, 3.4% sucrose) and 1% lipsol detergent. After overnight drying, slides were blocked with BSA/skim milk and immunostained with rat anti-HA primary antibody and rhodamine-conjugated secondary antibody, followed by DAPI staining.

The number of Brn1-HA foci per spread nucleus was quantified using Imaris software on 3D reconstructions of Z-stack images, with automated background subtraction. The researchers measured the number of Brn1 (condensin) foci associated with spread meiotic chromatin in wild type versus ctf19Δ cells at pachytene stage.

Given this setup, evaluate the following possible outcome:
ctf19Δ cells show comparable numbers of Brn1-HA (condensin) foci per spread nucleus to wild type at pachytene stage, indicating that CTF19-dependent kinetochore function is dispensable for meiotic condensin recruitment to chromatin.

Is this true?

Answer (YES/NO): NO